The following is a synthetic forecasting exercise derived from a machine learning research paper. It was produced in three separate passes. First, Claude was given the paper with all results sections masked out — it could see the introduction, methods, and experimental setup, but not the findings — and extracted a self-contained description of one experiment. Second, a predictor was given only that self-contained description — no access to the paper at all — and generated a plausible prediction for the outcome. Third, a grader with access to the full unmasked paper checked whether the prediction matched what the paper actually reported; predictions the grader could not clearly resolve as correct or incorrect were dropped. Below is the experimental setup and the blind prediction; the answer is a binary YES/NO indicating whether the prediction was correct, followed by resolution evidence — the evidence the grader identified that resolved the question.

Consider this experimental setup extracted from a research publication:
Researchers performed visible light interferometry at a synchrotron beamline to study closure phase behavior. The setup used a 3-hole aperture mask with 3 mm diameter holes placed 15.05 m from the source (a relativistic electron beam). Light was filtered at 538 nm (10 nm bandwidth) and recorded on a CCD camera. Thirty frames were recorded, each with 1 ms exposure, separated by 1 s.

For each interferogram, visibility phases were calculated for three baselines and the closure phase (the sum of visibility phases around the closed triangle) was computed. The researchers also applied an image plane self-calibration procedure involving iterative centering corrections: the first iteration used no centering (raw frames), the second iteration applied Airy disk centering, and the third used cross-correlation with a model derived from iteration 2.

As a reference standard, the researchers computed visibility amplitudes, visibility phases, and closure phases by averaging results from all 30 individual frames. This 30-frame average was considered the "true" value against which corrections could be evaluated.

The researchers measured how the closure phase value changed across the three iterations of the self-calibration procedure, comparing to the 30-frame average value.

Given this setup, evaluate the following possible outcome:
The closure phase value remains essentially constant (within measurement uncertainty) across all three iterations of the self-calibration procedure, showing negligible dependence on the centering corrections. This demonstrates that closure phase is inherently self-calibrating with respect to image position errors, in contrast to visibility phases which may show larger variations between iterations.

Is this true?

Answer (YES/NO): NO